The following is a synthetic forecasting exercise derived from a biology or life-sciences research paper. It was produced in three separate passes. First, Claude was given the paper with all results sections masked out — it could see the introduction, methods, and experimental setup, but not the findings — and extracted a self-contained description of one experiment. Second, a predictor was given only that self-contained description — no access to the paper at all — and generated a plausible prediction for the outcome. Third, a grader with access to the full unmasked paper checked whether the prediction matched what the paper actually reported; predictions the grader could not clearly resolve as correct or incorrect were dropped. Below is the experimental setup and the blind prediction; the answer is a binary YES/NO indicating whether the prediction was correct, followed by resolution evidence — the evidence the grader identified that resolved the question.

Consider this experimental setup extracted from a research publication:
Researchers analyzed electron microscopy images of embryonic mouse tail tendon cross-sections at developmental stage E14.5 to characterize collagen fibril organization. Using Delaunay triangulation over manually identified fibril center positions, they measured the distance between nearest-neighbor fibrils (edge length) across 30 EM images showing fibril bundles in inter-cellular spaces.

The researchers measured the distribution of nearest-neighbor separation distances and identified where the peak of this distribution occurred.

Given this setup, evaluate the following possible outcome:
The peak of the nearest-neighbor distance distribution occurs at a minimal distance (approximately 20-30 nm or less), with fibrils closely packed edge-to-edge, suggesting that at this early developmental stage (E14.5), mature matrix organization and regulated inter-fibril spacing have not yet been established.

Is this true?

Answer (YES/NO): NO